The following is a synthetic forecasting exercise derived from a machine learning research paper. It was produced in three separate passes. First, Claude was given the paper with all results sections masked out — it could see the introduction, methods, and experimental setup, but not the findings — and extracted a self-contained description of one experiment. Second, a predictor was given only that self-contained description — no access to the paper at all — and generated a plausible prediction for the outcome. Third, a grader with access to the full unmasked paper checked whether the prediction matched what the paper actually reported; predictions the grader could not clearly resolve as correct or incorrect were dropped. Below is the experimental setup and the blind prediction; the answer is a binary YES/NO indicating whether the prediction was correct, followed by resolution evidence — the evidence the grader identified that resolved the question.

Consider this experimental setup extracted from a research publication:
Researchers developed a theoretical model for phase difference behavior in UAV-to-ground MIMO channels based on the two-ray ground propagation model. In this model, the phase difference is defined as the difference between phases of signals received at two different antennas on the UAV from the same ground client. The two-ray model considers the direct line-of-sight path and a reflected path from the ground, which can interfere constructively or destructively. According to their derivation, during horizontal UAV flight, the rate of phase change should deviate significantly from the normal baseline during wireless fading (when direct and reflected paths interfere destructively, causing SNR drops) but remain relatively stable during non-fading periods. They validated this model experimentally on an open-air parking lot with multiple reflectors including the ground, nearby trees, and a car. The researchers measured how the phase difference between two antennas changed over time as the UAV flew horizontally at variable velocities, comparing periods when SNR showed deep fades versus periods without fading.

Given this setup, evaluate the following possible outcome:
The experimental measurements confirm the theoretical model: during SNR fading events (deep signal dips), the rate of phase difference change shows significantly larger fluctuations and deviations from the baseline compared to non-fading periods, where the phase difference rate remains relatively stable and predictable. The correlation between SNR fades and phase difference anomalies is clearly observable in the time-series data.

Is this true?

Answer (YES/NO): YES